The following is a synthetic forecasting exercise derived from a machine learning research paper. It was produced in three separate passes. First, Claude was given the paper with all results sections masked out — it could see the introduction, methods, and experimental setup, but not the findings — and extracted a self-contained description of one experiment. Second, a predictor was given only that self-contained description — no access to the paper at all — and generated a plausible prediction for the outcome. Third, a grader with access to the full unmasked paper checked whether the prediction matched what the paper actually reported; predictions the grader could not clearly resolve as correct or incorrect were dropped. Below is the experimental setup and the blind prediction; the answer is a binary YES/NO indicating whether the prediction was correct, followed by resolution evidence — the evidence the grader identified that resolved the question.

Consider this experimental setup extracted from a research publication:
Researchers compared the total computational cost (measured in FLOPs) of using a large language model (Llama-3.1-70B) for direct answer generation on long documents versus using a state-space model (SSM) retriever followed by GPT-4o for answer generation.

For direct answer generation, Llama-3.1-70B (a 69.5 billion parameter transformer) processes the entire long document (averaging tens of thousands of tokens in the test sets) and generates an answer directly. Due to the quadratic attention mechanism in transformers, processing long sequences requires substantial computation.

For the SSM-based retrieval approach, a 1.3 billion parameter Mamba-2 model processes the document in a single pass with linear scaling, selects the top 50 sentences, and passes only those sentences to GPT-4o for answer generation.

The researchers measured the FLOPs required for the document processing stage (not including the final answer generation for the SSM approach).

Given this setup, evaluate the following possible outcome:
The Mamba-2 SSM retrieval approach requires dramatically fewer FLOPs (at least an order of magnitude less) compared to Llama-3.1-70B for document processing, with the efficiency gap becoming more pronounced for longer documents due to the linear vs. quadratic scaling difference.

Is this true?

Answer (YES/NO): YES